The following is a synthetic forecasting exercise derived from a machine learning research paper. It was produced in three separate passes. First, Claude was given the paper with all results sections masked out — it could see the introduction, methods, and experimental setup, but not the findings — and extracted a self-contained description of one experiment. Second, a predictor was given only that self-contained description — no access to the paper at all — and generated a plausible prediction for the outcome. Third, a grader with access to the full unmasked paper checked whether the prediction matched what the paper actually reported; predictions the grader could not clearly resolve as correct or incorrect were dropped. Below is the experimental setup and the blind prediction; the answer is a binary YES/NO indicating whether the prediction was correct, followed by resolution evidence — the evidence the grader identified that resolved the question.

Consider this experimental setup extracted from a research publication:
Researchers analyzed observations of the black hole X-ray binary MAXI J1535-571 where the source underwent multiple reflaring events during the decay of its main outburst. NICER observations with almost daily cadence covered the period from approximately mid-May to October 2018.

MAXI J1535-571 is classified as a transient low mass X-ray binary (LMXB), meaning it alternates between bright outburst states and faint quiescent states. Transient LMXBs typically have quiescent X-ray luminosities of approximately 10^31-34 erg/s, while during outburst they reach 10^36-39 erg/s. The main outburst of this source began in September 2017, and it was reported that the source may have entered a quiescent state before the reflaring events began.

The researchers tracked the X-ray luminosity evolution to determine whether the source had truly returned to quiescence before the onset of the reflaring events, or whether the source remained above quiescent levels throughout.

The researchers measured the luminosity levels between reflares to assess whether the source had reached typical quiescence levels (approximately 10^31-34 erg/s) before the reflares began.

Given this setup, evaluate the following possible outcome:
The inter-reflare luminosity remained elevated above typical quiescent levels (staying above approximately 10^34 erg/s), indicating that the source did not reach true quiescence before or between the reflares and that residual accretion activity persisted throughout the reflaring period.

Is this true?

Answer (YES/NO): NO